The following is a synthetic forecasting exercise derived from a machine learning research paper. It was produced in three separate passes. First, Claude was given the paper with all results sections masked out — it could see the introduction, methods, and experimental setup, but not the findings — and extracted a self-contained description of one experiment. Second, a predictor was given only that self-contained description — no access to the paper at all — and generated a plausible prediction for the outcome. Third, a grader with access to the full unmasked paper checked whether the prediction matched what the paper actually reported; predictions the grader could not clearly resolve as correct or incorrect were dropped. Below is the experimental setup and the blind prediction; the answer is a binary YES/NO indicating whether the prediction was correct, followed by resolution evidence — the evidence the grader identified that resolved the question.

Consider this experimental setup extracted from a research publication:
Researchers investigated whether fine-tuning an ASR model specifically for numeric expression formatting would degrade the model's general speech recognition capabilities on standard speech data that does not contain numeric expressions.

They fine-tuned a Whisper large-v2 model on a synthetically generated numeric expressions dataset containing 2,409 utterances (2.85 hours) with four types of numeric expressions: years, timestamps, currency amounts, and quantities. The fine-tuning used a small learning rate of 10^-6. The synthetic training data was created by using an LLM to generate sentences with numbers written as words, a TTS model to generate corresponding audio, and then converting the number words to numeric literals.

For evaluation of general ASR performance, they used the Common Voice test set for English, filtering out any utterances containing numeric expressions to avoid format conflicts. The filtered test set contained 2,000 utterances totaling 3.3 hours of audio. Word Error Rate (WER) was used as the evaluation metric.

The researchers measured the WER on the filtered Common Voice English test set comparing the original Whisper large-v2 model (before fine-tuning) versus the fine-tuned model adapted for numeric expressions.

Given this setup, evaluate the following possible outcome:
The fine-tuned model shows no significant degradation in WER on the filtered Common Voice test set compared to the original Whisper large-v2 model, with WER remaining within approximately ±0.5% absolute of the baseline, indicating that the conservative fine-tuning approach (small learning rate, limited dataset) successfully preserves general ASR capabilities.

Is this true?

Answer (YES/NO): YES